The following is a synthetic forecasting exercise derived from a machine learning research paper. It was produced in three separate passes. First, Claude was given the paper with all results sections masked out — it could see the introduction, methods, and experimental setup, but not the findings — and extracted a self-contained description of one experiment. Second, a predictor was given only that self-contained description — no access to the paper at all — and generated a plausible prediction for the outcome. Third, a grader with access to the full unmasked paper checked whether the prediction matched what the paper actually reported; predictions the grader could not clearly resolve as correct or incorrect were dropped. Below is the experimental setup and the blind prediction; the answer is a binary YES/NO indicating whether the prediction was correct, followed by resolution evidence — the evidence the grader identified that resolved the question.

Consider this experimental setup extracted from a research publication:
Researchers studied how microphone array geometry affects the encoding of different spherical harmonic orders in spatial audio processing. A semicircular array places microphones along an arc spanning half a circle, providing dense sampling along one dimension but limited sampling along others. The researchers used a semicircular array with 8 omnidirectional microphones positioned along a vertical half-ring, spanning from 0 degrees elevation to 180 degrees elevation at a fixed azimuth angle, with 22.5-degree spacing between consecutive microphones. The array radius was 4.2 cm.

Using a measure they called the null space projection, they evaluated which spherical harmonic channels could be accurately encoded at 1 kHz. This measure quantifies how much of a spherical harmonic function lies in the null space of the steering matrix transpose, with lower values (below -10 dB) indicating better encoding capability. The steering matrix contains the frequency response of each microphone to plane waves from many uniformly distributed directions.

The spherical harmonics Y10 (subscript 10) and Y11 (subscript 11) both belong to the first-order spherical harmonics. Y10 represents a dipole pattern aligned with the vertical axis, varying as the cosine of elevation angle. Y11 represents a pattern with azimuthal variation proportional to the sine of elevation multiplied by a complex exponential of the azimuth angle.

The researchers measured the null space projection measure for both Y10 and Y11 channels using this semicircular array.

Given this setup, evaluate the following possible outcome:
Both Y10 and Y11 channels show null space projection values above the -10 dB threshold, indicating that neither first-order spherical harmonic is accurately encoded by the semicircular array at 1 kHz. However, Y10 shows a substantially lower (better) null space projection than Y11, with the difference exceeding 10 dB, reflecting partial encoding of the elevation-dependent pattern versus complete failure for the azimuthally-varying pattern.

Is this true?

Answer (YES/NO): NO